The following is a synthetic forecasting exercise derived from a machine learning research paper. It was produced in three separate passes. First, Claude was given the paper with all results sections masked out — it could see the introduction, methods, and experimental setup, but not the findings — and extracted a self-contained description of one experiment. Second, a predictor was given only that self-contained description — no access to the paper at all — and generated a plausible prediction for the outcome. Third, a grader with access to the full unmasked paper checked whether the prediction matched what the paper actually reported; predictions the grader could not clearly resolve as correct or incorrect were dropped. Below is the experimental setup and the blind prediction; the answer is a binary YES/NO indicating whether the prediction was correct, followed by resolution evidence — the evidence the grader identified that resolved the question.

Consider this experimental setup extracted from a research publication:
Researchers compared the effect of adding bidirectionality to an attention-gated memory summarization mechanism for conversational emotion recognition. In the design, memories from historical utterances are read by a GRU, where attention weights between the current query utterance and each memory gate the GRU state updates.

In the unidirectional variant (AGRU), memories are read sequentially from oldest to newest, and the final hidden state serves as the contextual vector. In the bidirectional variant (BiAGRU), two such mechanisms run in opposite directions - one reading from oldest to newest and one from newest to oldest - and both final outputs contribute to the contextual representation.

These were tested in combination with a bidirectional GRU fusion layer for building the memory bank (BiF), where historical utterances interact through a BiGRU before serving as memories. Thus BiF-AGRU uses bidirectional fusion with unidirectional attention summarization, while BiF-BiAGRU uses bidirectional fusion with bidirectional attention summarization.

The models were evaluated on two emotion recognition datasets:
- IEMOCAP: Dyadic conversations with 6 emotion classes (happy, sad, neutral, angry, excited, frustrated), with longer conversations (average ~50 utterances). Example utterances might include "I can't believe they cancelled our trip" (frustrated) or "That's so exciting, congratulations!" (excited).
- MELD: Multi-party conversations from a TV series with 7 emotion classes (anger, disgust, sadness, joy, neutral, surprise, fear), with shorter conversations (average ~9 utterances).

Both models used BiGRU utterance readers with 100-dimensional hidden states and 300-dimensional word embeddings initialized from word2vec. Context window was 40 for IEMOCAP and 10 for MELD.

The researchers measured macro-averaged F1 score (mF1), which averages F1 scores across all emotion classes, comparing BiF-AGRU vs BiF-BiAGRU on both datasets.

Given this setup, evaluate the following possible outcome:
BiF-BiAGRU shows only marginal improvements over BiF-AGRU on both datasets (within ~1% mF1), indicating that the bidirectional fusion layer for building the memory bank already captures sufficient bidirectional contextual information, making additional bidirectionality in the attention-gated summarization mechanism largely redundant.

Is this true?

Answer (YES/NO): NO